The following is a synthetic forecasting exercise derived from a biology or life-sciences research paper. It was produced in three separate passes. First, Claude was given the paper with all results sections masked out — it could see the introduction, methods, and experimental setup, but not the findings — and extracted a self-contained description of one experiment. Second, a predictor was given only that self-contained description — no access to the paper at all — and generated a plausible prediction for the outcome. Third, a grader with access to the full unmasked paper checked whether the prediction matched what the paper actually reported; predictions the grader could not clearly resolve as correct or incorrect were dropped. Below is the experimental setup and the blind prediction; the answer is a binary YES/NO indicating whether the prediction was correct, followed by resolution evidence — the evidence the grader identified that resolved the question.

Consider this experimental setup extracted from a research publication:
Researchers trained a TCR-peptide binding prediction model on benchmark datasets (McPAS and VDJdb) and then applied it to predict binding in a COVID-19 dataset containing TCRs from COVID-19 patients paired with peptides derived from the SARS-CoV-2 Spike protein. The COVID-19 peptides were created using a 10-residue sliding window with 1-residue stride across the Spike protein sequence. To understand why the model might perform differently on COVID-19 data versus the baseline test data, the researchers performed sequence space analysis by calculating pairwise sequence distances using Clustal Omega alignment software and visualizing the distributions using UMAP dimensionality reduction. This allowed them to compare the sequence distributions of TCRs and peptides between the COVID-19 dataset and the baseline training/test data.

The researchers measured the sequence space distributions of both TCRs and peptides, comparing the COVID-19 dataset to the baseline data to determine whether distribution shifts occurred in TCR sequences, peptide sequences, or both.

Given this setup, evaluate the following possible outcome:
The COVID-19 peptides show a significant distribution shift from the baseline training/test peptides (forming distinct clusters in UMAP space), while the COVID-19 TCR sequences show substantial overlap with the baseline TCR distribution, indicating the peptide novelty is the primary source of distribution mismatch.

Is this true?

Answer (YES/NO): YES